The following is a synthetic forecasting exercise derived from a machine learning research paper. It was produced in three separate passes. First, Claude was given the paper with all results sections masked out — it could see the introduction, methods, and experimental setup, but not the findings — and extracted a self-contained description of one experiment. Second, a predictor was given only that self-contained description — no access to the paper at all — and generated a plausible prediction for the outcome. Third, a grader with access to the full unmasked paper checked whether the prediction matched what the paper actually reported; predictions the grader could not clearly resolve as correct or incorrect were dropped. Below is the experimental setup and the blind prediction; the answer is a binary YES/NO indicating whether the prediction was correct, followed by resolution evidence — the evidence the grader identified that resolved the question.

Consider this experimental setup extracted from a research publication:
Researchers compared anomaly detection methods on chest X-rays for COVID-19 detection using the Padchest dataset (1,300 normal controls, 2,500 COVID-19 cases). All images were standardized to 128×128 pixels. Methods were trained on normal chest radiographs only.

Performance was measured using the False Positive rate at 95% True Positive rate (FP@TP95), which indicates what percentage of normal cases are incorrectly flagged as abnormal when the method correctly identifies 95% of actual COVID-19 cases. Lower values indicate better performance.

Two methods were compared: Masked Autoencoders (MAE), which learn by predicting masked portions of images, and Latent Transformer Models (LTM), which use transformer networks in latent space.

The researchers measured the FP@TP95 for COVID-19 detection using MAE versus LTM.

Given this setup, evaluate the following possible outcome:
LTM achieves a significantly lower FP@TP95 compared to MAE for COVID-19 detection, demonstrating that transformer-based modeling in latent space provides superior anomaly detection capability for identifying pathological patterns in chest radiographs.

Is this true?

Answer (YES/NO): NO